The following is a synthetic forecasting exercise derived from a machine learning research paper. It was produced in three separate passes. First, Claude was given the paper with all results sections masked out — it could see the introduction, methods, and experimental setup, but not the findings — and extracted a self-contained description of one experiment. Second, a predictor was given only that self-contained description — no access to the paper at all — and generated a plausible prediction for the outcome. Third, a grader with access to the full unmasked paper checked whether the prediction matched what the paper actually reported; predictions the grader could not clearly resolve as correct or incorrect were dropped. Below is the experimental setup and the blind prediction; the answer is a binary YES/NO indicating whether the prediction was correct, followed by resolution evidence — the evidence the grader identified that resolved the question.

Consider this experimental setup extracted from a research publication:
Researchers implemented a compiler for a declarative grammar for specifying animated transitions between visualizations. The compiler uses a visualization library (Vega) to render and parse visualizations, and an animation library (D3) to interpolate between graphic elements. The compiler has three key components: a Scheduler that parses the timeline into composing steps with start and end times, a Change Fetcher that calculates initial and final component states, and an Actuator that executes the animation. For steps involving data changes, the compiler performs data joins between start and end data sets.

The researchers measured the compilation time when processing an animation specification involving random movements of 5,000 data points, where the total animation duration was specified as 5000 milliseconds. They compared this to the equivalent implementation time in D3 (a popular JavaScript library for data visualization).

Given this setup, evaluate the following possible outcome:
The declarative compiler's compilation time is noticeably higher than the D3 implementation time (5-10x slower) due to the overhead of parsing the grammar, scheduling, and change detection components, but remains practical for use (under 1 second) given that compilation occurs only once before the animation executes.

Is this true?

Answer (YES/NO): NO